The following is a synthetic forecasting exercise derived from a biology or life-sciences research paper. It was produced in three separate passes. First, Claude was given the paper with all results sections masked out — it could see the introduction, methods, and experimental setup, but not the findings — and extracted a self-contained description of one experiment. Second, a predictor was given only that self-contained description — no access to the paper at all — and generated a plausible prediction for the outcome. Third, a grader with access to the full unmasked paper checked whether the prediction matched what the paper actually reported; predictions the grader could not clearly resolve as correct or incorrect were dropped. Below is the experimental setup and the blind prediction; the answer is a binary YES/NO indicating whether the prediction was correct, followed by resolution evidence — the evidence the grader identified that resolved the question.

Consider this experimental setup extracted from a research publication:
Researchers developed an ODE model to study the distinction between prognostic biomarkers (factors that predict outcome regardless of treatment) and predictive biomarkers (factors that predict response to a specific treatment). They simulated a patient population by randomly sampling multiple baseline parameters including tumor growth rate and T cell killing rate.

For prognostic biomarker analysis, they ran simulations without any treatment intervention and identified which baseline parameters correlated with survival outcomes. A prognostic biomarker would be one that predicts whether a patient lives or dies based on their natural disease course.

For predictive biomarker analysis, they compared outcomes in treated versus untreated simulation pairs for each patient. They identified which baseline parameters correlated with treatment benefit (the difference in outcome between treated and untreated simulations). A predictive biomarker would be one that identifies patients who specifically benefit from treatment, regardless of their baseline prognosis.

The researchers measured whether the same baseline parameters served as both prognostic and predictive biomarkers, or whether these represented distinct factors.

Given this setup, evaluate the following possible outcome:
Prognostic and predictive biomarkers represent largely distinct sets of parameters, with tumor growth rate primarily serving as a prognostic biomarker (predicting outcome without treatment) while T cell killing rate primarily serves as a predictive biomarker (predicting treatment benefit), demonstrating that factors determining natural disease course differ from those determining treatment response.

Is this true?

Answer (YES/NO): NO